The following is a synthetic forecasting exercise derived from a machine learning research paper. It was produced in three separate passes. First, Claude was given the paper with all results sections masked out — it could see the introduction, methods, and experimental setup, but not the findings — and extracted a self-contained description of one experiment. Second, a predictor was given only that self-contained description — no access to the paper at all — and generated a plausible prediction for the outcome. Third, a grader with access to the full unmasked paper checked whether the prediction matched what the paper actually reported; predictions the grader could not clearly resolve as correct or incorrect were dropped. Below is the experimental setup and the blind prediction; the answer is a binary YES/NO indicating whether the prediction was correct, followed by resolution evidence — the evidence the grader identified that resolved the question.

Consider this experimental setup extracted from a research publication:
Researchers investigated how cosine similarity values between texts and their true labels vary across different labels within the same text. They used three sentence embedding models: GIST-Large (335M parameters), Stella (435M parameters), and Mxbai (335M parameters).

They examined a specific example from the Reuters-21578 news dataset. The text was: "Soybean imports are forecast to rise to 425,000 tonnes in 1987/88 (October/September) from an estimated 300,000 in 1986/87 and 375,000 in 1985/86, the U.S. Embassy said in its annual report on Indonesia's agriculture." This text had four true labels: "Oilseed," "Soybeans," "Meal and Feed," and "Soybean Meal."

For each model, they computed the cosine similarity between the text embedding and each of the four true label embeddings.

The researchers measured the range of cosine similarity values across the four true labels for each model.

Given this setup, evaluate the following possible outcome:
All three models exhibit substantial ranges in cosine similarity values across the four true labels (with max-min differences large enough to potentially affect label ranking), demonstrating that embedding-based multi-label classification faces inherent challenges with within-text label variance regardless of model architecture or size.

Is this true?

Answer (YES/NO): YES